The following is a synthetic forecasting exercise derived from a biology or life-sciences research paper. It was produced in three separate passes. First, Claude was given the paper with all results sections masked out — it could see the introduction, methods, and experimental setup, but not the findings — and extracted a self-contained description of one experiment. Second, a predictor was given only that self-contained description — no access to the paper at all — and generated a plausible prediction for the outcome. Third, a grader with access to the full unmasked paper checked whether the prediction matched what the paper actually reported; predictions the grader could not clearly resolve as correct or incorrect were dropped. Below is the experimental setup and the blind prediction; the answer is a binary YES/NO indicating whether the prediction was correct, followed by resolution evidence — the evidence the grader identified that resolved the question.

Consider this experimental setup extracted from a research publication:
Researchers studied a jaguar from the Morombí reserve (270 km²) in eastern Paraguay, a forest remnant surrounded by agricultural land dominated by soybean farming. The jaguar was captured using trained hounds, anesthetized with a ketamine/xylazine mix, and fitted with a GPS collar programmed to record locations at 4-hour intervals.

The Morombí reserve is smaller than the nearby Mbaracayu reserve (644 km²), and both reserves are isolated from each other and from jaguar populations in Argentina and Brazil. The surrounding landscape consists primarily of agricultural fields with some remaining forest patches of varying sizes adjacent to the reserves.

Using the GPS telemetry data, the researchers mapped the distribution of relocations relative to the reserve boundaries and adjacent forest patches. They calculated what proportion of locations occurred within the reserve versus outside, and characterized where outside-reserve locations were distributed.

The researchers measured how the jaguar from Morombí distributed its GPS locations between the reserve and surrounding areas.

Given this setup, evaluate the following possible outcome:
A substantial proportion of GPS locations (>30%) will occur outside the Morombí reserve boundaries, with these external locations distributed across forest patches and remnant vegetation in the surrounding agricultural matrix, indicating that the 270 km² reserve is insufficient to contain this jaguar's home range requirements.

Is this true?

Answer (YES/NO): NO